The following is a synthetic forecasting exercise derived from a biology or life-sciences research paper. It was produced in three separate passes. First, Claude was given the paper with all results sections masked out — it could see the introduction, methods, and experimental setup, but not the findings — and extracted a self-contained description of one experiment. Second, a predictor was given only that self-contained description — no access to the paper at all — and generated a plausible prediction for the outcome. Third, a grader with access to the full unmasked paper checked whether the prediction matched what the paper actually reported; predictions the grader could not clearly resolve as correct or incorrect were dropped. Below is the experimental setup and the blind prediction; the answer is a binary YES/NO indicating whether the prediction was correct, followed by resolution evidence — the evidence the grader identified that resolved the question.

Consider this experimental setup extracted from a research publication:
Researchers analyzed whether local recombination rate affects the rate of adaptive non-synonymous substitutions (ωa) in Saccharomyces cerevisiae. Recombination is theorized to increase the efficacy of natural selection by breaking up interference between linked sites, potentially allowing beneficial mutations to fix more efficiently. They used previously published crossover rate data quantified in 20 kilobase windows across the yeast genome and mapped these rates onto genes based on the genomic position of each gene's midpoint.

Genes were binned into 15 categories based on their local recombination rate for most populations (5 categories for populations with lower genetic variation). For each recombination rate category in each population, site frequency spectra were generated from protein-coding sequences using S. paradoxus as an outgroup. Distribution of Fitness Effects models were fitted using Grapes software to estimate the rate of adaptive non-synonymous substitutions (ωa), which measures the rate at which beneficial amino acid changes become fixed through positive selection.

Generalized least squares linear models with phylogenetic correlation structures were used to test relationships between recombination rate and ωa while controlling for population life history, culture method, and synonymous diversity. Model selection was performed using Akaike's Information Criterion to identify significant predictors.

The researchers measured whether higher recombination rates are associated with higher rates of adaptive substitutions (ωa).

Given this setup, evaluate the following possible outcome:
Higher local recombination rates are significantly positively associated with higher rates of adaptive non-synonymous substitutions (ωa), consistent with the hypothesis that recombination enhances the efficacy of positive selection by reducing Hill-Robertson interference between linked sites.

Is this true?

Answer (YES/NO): NO